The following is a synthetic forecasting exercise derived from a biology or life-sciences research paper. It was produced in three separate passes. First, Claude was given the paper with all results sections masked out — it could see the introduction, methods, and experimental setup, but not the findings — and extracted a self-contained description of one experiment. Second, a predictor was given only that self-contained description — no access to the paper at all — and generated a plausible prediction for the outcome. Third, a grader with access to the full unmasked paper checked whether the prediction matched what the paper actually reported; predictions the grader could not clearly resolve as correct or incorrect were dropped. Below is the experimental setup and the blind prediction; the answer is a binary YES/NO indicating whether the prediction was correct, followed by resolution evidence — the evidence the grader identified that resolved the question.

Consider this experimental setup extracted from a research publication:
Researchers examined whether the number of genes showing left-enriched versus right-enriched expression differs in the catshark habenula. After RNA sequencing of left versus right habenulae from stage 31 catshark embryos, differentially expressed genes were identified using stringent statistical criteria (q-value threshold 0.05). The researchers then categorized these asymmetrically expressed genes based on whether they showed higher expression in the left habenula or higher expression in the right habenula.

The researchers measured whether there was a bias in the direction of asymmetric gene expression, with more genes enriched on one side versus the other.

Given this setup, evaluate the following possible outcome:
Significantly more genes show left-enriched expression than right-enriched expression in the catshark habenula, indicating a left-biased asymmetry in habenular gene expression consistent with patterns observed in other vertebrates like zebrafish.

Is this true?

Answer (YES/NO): NO